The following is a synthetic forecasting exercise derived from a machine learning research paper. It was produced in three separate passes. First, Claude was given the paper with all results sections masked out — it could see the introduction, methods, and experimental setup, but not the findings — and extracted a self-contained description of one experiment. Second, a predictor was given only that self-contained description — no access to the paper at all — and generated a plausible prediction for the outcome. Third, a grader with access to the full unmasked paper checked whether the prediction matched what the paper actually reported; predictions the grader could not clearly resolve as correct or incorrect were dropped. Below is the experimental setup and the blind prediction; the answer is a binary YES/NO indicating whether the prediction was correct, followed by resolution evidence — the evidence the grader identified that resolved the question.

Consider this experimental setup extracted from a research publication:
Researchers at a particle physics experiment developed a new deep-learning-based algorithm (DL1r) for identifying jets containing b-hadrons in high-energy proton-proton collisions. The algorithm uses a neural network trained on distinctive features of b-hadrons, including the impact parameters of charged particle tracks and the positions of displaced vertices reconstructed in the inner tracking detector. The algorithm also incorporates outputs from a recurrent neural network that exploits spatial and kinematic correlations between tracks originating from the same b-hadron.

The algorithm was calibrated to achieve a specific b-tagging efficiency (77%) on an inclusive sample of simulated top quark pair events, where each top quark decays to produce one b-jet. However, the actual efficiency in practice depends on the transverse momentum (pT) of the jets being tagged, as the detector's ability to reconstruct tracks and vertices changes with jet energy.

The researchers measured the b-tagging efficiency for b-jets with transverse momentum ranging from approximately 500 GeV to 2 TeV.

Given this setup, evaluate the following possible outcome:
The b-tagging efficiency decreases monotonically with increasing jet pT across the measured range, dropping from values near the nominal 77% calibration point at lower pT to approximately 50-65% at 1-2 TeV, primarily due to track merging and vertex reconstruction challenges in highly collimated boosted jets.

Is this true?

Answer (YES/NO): NO